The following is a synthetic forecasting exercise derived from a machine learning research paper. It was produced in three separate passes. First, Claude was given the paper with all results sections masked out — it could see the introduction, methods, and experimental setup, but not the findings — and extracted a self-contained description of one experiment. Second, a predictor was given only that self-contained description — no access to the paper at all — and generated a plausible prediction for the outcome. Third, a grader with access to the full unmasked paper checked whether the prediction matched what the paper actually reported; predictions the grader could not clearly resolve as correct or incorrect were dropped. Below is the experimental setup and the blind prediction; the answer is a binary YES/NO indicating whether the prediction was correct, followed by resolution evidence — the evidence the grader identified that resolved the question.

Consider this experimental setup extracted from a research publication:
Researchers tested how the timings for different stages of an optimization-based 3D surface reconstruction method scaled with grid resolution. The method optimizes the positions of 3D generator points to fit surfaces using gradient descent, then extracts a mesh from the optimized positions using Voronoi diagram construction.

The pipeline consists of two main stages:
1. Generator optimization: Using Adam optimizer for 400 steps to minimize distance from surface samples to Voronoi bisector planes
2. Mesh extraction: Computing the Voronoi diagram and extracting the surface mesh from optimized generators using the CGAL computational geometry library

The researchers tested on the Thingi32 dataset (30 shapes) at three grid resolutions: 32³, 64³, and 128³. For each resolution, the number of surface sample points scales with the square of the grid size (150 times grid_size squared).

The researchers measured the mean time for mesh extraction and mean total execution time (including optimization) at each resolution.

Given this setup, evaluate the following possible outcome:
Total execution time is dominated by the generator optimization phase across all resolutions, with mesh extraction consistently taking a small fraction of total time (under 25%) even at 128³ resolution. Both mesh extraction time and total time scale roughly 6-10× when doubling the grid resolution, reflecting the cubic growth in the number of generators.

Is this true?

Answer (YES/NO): NO